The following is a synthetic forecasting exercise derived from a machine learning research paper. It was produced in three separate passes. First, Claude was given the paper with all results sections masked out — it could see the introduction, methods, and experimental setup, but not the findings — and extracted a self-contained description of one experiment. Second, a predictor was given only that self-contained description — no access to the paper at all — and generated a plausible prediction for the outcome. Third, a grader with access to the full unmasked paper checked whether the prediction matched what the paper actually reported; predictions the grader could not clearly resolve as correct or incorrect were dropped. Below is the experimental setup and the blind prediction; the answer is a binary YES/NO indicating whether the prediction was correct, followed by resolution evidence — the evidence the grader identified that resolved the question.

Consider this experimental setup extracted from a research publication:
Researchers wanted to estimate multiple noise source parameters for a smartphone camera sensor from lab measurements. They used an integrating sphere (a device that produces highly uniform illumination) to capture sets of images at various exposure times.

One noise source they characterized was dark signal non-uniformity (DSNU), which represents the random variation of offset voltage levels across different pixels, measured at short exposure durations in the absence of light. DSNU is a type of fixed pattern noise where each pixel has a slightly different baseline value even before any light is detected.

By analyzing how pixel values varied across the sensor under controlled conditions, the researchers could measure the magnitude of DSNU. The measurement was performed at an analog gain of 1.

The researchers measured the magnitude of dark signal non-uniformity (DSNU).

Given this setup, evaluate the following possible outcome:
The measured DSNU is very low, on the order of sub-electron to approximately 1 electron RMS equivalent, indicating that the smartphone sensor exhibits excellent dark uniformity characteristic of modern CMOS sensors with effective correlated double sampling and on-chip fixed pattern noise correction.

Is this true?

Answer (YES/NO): YES